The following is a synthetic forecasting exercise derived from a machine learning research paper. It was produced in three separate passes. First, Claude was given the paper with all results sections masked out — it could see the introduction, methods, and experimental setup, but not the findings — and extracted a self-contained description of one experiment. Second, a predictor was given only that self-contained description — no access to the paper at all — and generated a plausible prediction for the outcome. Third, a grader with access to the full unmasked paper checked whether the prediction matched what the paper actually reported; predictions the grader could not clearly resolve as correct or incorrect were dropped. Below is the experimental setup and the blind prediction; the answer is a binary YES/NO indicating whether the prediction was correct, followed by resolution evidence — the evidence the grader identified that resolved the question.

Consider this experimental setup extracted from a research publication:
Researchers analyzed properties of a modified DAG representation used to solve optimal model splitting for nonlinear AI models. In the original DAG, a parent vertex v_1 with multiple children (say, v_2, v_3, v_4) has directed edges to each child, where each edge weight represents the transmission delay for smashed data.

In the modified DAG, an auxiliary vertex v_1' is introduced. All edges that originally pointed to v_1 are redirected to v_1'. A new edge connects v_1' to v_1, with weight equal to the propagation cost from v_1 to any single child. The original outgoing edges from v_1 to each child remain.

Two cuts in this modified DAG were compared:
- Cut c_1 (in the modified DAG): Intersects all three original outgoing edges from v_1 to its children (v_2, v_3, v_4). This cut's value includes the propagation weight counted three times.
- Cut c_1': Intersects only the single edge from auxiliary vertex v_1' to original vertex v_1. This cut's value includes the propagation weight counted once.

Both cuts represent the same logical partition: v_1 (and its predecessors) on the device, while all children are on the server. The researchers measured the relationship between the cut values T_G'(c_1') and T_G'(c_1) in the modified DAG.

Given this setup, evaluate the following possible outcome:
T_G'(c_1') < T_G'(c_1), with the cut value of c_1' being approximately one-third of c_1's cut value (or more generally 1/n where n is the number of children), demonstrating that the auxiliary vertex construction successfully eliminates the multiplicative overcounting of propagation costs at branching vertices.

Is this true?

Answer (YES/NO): NO